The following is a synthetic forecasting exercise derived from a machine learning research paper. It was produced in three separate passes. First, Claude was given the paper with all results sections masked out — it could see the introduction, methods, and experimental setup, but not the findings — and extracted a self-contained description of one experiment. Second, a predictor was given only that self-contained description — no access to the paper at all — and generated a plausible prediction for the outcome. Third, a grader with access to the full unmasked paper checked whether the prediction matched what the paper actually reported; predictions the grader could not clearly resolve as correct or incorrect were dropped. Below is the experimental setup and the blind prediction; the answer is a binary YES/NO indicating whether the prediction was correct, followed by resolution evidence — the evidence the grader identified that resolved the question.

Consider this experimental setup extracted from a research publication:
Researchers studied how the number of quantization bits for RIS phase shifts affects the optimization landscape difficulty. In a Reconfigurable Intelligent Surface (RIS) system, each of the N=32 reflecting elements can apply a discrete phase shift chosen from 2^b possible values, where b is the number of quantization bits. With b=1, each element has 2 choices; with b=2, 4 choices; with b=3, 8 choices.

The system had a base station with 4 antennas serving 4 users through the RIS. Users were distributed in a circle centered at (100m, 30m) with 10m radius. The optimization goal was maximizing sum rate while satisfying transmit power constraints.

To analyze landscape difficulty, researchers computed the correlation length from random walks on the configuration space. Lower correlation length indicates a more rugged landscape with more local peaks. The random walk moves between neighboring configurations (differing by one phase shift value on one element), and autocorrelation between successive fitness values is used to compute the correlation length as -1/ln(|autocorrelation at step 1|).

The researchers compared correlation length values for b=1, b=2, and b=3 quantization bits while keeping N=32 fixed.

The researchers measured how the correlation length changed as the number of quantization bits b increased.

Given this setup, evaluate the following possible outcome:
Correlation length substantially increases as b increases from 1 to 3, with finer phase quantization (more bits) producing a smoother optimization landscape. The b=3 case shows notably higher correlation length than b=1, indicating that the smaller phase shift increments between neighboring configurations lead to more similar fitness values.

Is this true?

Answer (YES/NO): YES